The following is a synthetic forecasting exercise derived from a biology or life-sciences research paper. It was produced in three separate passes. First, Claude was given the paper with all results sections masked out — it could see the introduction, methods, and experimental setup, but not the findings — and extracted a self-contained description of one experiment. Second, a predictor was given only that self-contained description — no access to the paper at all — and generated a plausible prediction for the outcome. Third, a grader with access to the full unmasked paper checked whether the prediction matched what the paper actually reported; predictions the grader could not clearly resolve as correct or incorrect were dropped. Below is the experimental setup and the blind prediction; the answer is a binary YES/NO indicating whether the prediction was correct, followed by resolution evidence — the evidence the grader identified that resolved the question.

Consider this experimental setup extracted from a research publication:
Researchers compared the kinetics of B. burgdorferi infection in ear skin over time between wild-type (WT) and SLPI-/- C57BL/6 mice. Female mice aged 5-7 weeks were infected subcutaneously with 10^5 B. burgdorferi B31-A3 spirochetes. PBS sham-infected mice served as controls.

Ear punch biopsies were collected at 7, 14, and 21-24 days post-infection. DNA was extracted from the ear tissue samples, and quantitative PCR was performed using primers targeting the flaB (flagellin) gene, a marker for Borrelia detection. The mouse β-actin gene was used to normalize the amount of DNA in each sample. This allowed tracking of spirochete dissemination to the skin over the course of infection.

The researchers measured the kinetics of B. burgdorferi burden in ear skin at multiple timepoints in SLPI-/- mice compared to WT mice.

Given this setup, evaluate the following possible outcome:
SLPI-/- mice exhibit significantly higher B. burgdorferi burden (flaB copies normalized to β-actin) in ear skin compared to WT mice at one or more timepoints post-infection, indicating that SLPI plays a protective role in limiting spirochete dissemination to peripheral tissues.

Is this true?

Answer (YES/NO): NO